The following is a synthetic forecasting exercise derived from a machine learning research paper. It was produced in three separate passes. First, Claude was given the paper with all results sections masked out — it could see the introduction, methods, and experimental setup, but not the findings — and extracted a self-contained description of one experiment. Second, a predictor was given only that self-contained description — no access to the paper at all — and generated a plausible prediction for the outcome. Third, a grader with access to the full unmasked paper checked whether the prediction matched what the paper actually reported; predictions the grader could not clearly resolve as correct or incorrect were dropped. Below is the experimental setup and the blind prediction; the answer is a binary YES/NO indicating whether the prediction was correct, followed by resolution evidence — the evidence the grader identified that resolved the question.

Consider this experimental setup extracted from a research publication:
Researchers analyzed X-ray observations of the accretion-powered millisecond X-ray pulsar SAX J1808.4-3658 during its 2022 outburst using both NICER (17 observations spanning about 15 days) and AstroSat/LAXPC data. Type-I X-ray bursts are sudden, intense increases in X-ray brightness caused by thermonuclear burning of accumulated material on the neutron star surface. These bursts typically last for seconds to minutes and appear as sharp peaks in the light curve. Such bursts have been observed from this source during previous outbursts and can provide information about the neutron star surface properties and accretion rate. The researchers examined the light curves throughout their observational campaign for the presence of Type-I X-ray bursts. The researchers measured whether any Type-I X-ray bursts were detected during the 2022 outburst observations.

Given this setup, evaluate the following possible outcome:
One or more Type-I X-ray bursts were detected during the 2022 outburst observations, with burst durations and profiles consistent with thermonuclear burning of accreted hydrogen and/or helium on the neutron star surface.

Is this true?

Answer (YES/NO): NO